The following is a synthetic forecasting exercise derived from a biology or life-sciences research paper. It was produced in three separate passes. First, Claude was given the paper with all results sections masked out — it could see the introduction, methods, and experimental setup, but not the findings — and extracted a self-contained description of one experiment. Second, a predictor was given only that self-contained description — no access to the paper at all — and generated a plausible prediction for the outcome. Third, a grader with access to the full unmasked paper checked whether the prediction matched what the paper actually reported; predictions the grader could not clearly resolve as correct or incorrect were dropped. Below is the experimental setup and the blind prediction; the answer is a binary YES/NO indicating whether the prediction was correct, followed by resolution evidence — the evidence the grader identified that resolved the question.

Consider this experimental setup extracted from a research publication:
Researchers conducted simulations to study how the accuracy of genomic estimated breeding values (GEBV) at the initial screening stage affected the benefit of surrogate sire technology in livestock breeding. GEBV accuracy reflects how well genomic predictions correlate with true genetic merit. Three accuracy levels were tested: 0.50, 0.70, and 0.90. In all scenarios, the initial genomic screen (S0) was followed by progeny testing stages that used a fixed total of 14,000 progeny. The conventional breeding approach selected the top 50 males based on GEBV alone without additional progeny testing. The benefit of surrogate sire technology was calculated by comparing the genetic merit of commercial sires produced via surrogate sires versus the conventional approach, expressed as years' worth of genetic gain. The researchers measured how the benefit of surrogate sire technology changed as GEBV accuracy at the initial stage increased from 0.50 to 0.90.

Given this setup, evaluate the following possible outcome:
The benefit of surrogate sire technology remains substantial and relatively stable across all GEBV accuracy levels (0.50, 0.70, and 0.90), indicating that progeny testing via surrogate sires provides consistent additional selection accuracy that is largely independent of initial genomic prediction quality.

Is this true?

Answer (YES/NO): NO